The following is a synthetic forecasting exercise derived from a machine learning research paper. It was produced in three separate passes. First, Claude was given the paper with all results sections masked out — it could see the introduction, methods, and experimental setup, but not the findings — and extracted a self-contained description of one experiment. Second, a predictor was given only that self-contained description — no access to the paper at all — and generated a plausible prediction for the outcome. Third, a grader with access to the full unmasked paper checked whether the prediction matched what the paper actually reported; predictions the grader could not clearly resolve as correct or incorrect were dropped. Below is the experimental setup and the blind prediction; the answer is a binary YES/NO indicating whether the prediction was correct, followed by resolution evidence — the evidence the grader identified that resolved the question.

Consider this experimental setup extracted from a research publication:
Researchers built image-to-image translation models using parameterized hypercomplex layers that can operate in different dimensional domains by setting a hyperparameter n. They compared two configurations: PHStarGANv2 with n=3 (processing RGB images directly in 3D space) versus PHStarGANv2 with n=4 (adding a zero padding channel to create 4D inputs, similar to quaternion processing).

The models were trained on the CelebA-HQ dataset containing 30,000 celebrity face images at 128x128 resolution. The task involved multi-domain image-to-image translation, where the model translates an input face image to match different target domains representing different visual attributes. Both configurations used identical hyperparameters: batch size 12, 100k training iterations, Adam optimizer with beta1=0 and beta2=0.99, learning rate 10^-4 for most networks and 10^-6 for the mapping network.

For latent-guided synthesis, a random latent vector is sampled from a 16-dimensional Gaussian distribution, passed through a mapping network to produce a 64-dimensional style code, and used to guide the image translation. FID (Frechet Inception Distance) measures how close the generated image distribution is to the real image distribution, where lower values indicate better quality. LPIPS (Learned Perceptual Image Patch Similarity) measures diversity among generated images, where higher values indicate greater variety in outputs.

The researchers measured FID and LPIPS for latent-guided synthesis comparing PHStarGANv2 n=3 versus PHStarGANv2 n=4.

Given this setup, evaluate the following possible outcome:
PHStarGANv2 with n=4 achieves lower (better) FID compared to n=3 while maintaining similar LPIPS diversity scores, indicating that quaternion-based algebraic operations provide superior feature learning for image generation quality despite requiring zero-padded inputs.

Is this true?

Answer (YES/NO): NO